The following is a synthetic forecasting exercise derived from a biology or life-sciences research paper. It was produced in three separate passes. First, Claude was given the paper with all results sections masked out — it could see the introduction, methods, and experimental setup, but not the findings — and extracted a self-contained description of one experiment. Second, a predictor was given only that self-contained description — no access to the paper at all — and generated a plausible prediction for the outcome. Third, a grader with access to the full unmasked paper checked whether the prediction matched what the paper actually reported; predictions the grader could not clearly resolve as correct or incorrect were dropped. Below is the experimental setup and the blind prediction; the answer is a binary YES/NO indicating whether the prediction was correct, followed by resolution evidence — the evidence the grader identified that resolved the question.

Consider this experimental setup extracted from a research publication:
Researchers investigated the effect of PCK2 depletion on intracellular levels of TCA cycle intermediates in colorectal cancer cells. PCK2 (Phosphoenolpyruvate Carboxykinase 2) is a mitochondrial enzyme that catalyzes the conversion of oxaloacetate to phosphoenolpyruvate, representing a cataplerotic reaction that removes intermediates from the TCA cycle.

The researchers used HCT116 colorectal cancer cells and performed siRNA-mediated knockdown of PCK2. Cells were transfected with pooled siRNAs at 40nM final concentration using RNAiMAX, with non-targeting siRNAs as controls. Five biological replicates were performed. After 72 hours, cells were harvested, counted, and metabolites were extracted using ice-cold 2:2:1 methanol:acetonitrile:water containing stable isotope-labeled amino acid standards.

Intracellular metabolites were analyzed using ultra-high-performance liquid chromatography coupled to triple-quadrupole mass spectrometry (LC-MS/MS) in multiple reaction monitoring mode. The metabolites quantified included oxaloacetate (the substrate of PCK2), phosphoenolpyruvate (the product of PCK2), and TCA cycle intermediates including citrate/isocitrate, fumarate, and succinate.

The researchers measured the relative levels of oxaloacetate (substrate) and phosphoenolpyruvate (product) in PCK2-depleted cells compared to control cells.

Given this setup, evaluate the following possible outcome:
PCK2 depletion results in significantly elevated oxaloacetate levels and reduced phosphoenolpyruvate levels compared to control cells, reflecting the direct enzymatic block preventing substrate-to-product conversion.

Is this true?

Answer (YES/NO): YES